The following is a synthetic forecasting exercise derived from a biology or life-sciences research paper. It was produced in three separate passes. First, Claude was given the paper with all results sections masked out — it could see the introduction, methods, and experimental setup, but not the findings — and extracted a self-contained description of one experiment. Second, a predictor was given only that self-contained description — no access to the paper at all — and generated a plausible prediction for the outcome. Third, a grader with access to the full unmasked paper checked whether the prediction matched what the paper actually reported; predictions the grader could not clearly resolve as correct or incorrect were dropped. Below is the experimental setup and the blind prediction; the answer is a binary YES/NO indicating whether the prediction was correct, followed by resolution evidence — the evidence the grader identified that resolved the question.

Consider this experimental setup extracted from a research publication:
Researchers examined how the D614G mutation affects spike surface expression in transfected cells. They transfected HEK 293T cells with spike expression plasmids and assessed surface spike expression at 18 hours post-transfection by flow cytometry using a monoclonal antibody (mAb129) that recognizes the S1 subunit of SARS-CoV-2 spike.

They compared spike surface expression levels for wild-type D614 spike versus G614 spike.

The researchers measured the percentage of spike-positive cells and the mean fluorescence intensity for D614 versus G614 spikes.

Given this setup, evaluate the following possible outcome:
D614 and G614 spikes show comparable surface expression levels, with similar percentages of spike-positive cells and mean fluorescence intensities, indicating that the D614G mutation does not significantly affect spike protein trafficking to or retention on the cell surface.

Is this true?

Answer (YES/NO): NO